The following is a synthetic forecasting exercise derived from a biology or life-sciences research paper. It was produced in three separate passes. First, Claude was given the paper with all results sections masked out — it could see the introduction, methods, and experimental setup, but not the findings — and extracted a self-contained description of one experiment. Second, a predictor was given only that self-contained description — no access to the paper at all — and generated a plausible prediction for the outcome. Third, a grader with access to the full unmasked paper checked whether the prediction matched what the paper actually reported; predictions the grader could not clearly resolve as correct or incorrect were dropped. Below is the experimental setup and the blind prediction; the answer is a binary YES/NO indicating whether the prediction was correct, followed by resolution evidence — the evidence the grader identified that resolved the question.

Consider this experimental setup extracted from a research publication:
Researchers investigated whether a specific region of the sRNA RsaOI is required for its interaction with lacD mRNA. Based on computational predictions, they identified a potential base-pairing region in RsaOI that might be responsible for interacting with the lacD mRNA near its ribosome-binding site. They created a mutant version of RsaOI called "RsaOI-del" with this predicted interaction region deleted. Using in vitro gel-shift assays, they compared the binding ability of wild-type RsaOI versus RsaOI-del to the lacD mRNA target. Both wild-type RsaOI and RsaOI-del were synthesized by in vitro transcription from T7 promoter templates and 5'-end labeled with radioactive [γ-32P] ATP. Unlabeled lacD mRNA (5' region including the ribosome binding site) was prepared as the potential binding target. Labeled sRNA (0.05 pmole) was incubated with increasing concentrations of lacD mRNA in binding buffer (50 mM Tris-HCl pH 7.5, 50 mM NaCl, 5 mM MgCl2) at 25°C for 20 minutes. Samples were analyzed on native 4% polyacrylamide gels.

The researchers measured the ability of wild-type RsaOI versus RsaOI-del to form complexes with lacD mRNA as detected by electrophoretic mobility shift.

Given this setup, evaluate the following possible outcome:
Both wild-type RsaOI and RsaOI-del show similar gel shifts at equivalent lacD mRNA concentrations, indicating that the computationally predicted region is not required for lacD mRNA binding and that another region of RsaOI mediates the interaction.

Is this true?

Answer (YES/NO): NO